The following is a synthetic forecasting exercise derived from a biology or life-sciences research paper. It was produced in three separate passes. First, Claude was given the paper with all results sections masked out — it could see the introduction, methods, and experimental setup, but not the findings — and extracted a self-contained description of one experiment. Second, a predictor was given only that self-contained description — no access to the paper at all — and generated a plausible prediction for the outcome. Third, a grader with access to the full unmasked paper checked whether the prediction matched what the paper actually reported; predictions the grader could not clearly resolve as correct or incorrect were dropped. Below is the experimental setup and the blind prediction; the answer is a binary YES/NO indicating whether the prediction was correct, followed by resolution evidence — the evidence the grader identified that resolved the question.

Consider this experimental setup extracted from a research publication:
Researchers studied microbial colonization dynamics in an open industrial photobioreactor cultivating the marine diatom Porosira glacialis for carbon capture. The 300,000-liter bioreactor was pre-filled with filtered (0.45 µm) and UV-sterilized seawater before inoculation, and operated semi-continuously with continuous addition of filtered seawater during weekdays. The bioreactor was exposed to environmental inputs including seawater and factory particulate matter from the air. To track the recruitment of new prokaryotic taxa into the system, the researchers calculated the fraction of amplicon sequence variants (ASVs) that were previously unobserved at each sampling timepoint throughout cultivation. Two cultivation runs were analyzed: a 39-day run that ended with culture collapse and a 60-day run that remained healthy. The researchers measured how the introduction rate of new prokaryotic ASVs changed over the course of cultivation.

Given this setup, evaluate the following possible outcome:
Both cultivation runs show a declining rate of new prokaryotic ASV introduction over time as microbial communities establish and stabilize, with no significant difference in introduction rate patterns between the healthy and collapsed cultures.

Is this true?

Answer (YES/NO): NO